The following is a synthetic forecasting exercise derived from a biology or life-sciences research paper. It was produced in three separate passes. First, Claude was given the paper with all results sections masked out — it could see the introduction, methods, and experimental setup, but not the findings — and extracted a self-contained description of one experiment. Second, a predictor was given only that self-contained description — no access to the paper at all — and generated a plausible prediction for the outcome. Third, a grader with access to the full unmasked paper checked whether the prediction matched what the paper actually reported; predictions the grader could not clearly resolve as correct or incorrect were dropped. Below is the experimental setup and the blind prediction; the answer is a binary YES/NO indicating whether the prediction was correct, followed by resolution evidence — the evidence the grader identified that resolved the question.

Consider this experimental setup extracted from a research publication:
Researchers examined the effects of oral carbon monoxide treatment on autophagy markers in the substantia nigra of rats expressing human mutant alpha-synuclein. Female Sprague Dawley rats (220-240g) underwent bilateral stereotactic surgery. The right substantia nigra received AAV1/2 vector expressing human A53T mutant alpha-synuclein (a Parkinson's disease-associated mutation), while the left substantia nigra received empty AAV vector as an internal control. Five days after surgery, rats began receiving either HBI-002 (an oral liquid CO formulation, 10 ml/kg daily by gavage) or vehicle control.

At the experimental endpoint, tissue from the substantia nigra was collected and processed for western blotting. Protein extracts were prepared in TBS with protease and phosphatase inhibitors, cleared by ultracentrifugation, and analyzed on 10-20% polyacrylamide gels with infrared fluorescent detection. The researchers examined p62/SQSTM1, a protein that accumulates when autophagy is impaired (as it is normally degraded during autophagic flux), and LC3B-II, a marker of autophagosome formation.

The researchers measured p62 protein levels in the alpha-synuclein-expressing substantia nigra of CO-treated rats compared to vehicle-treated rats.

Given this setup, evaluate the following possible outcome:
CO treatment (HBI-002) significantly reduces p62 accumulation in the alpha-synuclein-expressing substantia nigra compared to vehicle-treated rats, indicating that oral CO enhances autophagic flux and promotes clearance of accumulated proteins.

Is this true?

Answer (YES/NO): NO